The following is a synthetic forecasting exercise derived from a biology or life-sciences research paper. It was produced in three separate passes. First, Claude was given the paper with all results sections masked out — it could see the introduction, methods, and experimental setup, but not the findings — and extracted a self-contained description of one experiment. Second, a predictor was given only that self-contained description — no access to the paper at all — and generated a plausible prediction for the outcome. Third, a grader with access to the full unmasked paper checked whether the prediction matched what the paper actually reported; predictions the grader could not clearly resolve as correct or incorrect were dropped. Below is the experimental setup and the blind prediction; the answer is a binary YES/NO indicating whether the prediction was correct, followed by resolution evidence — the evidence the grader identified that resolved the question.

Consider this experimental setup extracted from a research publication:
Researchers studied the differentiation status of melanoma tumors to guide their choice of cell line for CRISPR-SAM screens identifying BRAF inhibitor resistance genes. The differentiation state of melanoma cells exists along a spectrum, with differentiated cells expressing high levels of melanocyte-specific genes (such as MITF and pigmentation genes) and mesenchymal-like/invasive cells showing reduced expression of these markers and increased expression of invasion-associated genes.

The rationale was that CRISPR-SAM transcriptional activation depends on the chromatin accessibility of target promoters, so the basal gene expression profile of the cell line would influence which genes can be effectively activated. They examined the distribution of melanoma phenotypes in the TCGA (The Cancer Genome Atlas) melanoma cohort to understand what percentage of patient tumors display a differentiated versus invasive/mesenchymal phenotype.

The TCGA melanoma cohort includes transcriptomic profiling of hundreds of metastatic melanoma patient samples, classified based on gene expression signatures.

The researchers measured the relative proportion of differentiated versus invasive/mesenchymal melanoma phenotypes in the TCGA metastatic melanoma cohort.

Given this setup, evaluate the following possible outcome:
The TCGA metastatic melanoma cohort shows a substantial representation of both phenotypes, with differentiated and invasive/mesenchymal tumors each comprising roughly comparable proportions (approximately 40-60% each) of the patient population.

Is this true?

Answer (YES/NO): NO